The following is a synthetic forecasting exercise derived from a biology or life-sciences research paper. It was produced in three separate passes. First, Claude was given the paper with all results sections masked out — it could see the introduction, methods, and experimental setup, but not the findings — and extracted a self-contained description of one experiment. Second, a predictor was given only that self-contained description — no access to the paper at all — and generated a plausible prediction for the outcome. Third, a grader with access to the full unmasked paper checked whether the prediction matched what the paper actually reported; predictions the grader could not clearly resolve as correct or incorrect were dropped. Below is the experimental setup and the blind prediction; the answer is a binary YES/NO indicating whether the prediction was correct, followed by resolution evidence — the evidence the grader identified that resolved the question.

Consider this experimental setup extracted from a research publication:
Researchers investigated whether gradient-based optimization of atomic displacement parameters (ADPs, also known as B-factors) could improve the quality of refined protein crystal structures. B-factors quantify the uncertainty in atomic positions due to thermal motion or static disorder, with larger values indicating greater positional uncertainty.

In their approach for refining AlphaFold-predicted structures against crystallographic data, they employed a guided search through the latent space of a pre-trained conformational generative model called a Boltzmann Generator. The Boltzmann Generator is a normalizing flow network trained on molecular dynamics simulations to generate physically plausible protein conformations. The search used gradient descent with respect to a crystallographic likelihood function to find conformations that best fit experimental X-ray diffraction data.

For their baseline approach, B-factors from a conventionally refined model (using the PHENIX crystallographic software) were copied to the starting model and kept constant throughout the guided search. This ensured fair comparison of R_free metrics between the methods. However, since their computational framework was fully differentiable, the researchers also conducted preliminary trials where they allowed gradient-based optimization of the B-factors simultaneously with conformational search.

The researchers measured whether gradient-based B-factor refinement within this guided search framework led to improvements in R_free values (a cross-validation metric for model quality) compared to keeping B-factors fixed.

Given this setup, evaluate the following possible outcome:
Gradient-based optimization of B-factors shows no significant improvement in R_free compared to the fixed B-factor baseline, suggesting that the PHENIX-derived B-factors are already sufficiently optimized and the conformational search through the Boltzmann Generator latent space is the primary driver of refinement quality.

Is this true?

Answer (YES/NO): YES